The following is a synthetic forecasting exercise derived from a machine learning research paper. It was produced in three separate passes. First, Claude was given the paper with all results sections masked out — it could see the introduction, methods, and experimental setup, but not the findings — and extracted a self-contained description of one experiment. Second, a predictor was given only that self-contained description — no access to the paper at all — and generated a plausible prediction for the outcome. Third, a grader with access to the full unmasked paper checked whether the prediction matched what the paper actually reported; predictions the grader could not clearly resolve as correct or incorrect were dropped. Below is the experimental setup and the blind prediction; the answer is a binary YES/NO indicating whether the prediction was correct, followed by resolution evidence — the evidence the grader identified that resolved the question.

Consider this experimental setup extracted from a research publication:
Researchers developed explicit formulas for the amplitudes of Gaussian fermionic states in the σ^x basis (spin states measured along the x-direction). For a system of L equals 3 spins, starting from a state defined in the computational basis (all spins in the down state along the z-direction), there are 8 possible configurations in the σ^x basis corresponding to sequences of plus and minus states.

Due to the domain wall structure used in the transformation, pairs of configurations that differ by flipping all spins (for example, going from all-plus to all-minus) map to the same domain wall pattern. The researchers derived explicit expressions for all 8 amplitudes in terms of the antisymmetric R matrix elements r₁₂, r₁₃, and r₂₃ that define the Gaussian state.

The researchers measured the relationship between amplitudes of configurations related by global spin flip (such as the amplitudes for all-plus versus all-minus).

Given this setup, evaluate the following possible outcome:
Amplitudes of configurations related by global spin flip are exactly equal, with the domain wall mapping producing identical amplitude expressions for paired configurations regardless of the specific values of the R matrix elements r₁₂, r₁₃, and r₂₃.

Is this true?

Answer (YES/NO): NO